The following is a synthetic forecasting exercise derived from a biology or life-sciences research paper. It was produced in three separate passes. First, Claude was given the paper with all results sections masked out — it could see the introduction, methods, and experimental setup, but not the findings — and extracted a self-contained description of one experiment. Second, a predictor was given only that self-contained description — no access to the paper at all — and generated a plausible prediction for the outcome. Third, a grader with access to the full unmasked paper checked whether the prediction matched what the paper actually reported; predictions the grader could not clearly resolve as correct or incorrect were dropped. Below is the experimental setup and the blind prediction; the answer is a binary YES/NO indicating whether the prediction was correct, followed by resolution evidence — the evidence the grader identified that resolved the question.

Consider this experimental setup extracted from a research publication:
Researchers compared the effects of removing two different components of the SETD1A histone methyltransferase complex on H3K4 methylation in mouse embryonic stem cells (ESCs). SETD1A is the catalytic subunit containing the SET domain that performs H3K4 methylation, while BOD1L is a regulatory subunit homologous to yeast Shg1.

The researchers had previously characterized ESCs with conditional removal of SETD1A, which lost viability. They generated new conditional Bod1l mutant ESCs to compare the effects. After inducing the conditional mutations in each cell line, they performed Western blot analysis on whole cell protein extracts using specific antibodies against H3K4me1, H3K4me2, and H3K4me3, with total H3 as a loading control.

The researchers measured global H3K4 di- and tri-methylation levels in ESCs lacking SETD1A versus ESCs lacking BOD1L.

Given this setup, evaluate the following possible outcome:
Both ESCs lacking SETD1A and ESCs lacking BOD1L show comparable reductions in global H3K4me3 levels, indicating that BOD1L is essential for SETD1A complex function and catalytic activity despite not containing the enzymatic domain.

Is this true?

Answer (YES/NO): NO